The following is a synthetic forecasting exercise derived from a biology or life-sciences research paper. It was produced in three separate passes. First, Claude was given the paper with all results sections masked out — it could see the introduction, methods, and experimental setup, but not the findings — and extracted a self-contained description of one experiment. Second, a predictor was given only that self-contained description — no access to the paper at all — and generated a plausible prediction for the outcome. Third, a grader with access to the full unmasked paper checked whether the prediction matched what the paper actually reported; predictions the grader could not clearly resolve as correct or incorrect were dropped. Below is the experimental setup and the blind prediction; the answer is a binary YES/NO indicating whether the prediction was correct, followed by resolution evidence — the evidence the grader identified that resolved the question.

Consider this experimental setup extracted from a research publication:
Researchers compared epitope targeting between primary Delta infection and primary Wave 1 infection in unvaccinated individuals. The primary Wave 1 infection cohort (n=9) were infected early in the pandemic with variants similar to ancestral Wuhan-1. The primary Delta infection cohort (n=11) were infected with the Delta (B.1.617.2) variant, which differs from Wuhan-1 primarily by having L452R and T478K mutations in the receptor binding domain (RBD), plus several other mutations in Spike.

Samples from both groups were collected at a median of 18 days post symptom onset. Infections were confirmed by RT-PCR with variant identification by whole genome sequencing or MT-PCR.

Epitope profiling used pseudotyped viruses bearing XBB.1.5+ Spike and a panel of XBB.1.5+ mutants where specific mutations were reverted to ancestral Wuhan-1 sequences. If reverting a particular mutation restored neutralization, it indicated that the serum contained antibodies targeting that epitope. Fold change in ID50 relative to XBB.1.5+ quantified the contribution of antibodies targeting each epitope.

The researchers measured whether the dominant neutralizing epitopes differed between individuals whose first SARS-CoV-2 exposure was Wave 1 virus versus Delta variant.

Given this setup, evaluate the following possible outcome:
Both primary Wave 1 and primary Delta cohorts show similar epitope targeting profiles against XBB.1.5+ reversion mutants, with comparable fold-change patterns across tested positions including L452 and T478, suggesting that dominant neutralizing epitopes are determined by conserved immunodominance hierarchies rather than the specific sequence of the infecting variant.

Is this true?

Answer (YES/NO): NO